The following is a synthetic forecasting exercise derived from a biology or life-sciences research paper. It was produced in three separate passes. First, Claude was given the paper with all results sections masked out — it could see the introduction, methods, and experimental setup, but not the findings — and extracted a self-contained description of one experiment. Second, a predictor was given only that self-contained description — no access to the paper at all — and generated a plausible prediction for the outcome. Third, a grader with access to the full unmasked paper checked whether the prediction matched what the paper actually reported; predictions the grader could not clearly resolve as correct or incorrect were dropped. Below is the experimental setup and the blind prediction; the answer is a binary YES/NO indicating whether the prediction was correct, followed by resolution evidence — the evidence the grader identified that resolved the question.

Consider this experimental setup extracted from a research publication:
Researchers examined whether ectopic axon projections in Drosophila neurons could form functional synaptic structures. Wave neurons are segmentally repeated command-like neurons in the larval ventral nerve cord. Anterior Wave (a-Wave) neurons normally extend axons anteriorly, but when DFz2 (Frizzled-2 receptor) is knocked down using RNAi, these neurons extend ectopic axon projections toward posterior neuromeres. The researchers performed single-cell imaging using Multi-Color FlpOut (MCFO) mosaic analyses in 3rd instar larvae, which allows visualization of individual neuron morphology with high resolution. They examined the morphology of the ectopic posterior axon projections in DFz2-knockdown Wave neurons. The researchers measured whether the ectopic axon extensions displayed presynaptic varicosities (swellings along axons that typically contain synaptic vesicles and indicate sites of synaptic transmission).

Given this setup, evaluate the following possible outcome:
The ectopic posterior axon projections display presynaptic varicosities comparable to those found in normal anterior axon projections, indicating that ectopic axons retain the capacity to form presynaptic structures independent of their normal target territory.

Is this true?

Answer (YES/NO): YES